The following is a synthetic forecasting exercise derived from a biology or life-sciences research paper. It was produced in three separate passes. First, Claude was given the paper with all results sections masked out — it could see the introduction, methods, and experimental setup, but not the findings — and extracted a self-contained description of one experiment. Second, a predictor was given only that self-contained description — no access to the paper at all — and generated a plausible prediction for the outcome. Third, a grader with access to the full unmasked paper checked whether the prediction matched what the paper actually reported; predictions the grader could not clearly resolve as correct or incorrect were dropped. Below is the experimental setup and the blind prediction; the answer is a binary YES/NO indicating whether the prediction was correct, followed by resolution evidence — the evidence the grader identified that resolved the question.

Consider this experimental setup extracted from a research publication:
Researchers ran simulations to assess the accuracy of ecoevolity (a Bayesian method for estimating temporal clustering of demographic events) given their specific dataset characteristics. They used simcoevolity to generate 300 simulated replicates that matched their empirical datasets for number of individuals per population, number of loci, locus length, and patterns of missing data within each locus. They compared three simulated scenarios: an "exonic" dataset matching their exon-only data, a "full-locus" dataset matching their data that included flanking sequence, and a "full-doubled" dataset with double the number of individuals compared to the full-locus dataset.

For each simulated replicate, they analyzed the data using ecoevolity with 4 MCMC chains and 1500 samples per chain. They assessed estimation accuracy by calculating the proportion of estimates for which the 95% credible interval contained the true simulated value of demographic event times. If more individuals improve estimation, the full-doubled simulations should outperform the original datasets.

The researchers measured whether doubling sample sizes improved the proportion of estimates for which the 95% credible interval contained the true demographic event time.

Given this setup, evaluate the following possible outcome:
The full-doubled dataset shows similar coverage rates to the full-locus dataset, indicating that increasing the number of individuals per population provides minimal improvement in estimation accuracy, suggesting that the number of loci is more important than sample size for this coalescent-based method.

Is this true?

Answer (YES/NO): NO